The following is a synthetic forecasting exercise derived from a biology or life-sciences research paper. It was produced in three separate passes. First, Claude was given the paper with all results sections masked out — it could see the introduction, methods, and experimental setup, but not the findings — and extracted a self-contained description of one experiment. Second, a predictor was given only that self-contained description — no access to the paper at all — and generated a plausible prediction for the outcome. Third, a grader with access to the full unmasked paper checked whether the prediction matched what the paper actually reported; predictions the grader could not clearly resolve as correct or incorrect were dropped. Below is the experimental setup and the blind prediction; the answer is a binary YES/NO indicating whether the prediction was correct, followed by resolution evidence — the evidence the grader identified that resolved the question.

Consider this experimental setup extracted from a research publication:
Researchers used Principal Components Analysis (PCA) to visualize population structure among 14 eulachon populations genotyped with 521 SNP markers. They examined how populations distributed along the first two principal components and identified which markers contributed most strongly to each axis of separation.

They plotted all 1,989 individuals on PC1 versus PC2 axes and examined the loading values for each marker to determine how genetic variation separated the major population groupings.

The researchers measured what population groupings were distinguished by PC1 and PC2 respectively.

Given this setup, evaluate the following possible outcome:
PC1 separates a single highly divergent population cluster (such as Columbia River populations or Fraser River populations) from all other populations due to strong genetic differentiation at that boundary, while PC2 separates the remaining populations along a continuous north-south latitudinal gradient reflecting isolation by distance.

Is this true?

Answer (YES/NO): NO